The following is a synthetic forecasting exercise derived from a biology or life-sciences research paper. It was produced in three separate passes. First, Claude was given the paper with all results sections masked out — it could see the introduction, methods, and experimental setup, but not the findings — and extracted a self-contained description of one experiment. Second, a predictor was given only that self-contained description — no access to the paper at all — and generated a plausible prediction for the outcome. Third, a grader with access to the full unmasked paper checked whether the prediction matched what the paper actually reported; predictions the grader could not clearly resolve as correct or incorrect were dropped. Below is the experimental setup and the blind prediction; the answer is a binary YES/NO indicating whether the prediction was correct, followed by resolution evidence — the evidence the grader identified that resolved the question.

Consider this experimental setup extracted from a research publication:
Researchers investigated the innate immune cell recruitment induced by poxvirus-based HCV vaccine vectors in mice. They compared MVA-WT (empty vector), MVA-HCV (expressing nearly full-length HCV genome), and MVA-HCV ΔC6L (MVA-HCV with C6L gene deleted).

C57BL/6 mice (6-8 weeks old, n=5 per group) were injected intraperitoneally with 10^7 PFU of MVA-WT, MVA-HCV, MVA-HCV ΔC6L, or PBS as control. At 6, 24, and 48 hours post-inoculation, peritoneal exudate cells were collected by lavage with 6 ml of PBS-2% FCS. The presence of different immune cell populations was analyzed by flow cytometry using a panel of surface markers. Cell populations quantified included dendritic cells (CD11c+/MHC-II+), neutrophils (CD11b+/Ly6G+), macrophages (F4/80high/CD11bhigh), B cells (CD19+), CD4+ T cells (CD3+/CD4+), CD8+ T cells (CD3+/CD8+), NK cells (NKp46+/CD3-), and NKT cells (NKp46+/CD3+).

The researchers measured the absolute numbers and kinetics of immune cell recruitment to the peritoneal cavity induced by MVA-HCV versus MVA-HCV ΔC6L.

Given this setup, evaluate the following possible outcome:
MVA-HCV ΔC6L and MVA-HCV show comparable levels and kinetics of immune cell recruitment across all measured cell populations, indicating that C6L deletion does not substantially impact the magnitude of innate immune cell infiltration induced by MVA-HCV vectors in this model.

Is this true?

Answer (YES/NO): YES